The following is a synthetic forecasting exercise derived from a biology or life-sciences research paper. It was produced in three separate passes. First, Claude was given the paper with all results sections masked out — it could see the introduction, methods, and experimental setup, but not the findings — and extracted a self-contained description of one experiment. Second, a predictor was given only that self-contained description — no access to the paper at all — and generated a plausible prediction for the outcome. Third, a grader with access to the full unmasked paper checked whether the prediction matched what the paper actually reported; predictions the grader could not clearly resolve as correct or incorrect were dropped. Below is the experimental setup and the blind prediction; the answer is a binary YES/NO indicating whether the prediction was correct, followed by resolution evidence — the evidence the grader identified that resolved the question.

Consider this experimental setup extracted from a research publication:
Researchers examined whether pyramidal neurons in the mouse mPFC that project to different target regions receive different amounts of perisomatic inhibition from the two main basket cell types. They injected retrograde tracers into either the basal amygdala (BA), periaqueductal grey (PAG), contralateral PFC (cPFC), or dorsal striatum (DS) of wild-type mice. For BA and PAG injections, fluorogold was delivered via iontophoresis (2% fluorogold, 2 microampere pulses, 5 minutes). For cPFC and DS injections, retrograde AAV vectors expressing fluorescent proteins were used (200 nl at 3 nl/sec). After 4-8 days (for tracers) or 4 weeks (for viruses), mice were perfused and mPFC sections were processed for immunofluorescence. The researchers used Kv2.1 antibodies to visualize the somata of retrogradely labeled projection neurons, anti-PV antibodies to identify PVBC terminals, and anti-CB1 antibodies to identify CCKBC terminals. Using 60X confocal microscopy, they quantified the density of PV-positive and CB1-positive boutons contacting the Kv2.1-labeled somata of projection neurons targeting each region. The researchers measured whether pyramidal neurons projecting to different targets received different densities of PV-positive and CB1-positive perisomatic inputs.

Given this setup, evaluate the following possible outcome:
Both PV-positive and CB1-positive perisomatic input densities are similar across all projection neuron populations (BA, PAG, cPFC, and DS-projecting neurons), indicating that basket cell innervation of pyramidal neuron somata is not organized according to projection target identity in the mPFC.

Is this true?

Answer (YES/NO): NO